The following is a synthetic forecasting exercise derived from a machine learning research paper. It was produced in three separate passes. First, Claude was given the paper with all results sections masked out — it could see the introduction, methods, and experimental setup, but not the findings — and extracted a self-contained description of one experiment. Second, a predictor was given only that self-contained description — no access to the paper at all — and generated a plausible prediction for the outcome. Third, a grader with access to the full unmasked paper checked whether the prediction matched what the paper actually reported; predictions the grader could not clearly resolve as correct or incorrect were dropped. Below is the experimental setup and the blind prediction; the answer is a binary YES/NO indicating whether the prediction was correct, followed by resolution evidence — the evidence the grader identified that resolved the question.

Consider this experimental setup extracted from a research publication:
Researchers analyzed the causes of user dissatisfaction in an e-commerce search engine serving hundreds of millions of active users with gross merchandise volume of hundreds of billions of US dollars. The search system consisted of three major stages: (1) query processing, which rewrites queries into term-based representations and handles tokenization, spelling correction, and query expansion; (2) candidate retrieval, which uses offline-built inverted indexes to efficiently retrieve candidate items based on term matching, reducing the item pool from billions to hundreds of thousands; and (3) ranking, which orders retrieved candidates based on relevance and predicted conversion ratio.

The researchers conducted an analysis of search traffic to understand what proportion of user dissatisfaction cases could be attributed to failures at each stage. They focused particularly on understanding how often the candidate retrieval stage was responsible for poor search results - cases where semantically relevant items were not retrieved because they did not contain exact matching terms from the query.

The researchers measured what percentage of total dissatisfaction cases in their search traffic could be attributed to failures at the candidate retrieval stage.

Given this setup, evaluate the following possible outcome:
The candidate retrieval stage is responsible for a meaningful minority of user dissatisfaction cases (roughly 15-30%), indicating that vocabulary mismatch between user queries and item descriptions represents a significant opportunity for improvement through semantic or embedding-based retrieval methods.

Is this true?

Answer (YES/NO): YES